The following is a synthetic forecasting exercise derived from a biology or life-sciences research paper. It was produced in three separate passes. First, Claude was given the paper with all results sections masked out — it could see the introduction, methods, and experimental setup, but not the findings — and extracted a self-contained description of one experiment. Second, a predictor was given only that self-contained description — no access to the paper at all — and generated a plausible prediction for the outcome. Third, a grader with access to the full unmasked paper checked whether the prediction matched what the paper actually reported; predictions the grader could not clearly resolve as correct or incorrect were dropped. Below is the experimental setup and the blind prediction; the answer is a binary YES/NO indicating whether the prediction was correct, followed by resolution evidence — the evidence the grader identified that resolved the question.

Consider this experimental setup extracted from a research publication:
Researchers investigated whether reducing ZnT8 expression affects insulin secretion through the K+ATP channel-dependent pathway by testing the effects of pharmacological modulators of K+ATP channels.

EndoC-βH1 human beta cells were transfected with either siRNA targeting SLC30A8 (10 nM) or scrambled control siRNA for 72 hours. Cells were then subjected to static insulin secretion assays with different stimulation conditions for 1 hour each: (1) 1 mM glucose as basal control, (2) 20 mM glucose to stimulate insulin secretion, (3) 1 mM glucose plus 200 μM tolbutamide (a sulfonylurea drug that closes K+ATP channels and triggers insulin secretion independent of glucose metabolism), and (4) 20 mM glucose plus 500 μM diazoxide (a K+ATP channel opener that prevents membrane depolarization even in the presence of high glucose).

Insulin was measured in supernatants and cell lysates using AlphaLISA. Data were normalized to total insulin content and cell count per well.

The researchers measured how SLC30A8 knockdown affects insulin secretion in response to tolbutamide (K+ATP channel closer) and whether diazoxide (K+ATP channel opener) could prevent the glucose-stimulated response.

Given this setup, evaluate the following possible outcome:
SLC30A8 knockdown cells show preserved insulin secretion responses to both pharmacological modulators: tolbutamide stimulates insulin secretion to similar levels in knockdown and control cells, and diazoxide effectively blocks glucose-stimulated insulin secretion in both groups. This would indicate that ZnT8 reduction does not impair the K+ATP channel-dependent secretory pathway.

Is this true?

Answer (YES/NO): NO